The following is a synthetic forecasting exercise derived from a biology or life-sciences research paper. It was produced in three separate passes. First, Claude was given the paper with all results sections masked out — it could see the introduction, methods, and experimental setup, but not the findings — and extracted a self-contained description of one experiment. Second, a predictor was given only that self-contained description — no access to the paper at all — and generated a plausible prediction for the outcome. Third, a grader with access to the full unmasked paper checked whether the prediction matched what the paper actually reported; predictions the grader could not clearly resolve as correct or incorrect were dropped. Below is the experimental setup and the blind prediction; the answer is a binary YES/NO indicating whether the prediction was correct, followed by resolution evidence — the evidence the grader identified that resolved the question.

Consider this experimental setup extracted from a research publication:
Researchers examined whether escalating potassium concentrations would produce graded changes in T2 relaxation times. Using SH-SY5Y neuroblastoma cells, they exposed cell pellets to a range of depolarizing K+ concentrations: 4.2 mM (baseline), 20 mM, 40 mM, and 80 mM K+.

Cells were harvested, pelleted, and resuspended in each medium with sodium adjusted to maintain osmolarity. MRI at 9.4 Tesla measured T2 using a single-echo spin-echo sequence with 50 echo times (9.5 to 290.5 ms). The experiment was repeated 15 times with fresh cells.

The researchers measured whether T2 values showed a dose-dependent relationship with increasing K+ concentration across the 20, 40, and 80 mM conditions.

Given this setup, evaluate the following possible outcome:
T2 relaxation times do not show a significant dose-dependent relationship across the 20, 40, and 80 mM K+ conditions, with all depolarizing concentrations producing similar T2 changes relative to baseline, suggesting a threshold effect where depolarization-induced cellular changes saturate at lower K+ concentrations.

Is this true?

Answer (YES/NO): NO